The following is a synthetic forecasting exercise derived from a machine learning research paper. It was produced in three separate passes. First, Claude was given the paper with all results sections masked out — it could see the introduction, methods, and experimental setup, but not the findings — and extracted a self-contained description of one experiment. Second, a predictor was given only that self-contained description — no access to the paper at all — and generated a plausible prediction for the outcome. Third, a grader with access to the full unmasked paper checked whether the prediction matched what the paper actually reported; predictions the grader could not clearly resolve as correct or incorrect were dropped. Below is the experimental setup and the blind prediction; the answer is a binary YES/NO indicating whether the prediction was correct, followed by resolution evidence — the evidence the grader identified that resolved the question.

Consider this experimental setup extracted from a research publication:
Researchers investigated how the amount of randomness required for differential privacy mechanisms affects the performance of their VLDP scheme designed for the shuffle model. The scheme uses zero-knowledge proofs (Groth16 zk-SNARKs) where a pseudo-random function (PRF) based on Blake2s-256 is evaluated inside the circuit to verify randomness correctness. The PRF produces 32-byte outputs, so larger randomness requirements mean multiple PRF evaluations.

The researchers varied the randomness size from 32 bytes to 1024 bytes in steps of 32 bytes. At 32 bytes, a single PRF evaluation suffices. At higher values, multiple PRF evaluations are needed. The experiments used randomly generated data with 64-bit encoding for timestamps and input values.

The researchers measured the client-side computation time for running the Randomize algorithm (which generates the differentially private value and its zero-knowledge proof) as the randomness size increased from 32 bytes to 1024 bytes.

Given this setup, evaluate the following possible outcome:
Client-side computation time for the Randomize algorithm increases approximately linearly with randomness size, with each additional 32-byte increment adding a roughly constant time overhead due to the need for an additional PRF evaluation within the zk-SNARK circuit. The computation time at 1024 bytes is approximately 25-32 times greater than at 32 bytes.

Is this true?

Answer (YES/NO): NO